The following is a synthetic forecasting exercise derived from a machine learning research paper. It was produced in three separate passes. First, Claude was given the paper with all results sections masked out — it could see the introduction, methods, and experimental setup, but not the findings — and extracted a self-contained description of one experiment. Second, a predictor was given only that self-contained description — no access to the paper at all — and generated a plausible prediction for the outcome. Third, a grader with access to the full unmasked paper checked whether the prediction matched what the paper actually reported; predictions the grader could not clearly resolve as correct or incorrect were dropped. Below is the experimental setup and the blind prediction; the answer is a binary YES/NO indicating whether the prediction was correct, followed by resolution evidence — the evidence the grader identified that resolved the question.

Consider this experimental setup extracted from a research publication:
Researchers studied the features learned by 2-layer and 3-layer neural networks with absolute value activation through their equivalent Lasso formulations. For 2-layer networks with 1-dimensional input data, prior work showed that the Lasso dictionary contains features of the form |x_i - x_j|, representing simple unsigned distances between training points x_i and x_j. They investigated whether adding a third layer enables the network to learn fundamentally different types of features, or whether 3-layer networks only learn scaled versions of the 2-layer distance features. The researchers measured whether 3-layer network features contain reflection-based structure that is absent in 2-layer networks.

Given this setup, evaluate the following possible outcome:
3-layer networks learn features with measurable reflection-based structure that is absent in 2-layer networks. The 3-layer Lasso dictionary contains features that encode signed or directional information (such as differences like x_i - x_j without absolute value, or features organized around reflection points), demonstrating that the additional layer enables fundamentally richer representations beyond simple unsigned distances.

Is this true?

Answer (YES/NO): YES